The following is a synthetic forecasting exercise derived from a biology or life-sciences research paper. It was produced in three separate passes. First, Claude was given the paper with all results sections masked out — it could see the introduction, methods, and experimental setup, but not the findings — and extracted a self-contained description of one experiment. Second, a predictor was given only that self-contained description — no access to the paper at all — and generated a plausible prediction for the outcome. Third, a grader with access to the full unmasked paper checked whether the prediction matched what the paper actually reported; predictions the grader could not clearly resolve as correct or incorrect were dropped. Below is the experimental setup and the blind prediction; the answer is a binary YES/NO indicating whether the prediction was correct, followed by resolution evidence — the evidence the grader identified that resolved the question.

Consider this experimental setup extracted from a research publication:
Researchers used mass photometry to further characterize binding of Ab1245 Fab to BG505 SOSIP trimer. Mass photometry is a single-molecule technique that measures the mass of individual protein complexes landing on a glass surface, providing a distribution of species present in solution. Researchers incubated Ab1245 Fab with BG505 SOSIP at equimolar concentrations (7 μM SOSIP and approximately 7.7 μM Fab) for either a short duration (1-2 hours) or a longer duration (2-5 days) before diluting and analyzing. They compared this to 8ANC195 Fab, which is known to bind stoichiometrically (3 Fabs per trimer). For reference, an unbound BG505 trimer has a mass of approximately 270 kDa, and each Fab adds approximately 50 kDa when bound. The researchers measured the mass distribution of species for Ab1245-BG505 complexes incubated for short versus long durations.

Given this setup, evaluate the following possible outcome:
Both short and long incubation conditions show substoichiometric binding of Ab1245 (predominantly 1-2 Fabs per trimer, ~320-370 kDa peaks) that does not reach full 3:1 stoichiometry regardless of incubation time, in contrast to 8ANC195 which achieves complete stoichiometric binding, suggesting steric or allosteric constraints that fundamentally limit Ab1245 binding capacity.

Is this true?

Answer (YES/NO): NO